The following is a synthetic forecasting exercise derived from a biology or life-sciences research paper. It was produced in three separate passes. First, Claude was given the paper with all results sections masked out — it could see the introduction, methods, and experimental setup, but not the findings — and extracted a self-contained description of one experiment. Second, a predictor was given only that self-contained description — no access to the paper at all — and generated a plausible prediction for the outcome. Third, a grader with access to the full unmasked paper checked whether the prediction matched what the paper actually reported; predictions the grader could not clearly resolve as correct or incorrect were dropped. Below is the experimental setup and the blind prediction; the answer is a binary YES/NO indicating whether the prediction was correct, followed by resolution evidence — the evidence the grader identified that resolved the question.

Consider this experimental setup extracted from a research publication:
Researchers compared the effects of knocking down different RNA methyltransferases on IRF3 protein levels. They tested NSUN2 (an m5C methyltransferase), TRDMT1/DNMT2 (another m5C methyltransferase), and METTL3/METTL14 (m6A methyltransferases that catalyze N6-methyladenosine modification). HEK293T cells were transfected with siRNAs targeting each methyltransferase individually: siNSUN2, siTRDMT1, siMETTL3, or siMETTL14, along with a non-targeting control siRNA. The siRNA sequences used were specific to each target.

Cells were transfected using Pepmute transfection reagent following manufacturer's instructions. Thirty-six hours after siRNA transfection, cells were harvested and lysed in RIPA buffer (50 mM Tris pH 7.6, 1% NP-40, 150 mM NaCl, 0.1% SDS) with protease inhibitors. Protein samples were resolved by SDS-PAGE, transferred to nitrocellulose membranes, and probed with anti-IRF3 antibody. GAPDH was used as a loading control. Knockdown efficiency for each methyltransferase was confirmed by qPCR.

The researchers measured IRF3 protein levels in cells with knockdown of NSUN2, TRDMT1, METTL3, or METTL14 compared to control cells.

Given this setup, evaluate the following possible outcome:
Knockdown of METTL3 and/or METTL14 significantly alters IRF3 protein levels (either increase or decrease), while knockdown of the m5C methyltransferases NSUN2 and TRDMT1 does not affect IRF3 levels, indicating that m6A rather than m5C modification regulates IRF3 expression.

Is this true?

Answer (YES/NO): NO